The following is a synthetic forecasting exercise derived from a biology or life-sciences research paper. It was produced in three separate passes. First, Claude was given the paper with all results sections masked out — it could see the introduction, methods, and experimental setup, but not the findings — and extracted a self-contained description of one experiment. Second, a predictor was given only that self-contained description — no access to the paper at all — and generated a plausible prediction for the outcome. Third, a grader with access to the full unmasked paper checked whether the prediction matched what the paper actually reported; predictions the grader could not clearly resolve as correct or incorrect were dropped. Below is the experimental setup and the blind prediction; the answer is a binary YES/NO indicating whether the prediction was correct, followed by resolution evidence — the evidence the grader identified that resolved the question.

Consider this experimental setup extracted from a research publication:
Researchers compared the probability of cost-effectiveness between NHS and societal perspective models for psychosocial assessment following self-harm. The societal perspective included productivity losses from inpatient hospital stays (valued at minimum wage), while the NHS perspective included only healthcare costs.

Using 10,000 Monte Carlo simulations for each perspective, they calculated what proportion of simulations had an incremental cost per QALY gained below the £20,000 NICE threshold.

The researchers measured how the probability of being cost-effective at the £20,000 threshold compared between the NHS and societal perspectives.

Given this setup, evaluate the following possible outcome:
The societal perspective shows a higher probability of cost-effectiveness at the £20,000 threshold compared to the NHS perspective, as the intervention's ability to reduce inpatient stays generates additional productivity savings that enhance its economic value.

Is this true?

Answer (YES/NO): YES